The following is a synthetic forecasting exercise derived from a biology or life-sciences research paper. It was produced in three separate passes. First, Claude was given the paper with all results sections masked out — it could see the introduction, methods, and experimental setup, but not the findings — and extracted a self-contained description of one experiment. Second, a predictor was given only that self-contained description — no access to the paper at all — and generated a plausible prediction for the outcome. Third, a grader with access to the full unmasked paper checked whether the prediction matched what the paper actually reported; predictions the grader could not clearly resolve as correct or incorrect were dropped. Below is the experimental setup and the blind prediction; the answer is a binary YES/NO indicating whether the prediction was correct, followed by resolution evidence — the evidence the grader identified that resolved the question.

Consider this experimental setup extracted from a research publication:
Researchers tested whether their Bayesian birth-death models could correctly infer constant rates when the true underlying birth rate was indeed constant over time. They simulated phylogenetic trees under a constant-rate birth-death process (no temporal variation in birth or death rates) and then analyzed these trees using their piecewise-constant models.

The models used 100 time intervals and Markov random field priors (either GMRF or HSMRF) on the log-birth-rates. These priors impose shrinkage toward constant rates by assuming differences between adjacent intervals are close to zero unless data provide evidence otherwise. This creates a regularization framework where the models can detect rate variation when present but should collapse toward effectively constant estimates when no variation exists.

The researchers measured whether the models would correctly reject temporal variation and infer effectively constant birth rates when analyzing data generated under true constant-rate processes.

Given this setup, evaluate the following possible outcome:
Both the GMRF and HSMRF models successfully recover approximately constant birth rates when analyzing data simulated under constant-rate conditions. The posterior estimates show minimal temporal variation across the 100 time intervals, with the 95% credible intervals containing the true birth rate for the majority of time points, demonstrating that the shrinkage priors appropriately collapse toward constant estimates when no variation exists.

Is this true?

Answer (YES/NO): NO